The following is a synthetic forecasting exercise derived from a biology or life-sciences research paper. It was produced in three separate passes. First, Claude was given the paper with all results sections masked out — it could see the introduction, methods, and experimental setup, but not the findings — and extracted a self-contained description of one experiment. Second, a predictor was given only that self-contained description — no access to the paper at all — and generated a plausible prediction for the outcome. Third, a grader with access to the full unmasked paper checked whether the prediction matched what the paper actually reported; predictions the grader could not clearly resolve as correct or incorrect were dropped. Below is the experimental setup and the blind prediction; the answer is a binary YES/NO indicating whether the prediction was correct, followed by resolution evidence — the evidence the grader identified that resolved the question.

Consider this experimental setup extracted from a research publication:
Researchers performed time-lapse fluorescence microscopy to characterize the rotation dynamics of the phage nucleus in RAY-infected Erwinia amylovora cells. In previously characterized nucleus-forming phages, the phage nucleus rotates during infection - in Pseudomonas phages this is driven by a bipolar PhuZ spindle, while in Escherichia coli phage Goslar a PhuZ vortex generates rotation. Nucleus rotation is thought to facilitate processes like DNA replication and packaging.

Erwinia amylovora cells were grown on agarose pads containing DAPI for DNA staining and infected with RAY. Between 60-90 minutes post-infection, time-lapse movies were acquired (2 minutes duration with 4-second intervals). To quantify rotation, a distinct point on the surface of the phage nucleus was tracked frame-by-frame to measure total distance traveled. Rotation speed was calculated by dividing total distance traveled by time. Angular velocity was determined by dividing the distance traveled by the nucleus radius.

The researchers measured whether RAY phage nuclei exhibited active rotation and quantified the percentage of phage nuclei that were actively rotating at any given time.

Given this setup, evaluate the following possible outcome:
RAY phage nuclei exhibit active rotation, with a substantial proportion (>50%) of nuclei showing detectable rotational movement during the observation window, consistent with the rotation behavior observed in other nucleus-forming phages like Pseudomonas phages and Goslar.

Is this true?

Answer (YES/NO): NO